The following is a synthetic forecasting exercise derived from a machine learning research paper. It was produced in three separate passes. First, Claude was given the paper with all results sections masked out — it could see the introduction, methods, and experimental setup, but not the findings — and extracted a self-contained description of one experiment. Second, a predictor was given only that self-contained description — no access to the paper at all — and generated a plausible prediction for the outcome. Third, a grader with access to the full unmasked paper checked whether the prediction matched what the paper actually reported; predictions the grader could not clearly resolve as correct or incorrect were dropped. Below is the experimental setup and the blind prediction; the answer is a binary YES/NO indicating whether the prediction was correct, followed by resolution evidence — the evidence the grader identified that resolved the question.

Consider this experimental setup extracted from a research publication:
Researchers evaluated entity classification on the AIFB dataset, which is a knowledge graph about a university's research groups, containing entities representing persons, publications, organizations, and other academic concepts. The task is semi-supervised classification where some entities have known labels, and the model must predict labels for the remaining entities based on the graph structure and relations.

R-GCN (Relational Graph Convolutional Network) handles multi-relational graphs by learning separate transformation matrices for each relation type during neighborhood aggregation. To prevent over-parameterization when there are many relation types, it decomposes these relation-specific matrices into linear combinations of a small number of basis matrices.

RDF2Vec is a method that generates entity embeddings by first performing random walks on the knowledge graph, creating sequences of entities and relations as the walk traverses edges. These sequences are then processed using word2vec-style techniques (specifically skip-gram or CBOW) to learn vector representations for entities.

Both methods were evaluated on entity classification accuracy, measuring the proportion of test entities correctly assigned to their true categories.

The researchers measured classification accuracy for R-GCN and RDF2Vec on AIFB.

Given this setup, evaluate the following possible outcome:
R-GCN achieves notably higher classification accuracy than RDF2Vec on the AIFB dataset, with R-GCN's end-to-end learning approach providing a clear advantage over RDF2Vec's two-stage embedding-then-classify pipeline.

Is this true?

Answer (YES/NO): YES